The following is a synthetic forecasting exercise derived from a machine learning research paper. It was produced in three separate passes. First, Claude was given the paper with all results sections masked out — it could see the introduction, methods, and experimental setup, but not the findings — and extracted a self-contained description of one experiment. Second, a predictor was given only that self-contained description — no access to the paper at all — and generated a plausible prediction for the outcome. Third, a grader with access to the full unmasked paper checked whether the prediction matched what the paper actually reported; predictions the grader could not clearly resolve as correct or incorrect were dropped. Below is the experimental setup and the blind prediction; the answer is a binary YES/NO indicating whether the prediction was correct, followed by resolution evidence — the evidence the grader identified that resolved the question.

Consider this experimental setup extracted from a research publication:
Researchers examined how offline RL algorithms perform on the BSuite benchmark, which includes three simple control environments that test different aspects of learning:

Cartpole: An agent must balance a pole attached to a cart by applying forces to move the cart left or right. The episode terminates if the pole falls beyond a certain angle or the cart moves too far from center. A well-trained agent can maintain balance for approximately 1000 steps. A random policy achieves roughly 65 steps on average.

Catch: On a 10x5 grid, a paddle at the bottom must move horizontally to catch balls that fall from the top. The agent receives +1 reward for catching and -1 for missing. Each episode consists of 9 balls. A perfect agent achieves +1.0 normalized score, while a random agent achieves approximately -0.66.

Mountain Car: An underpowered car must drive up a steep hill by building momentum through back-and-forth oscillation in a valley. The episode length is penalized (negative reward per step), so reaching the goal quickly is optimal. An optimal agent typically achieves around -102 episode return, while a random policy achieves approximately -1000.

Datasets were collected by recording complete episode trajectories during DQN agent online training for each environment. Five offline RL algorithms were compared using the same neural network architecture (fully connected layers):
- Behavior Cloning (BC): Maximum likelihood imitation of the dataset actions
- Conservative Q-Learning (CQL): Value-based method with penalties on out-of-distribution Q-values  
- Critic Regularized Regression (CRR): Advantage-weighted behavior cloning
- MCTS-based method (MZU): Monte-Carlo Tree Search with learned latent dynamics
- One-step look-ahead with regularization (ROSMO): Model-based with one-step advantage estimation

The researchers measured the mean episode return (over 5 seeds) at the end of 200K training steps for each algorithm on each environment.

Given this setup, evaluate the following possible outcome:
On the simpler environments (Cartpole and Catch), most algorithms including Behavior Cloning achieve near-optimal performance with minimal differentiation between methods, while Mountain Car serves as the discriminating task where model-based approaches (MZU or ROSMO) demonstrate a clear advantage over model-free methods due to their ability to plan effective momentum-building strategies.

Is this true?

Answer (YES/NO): NO